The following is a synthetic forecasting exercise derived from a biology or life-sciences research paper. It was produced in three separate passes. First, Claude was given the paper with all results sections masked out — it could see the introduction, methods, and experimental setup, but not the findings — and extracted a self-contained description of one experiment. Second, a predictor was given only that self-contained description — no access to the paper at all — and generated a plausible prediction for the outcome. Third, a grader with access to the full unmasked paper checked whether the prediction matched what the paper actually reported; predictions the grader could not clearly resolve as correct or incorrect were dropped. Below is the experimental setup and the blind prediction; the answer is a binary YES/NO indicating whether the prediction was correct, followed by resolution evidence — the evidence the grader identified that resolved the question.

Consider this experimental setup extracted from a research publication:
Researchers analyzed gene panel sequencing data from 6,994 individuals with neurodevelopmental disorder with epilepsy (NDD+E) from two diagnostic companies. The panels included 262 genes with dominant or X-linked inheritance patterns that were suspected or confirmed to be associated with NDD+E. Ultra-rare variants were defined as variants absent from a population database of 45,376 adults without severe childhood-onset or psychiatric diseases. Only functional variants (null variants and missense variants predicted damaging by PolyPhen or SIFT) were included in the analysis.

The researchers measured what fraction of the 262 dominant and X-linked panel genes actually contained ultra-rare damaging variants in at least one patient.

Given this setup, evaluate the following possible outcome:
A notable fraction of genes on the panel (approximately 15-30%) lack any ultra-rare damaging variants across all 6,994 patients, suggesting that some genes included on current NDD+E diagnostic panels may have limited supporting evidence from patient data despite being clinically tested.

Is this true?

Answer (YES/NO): NO